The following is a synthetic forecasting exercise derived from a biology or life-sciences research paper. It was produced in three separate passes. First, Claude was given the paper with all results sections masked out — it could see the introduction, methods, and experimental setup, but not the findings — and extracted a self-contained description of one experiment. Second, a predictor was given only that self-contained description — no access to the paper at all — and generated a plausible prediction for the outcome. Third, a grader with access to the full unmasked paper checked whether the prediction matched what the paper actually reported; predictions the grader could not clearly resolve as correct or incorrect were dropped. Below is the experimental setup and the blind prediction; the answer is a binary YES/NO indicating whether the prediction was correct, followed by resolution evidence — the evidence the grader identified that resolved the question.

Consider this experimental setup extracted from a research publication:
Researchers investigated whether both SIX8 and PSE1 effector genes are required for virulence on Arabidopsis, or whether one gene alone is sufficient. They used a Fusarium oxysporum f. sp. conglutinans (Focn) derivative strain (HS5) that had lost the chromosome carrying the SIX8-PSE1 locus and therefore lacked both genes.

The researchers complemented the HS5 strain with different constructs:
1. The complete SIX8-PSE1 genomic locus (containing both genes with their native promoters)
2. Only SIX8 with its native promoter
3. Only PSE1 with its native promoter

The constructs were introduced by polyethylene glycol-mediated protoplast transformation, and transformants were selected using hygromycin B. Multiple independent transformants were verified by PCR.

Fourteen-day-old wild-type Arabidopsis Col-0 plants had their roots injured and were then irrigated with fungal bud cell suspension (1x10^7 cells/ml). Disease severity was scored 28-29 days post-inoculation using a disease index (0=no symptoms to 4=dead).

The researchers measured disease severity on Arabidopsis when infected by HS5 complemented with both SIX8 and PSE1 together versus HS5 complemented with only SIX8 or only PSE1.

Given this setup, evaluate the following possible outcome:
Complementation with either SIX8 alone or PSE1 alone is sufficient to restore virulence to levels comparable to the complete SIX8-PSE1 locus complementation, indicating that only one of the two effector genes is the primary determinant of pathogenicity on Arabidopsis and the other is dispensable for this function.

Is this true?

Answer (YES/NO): NO